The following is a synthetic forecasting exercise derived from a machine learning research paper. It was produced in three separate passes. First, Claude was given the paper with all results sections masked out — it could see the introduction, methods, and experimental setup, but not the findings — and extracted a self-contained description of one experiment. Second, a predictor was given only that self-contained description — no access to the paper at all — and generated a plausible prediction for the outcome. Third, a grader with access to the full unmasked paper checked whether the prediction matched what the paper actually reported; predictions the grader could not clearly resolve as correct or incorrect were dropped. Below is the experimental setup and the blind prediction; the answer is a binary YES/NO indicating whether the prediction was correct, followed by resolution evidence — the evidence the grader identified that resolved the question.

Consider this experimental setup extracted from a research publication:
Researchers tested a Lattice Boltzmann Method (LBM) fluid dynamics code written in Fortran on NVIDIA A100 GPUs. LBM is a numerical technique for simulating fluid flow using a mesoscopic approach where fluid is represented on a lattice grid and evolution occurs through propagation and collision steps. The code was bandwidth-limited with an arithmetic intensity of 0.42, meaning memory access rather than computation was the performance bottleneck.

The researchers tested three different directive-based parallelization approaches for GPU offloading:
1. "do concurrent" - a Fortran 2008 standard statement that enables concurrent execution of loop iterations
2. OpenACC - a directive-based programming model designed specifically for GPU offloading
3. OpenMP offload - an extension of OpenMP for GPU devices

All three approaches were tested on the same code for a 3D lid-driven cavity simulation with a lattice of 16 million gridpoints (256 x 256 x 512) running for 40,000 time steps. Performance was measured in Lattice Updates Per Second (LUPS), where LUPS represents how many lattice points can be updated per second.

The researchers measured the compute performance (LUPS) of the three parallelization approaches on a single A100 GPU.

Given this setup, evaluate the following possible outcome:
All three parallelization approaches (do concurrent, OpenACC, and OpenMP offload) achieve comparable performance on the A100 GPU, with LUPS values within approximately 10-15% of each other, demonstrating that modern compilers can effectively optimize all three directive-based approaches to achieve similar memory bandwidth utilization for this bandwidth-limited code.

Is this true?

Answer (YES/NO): NO